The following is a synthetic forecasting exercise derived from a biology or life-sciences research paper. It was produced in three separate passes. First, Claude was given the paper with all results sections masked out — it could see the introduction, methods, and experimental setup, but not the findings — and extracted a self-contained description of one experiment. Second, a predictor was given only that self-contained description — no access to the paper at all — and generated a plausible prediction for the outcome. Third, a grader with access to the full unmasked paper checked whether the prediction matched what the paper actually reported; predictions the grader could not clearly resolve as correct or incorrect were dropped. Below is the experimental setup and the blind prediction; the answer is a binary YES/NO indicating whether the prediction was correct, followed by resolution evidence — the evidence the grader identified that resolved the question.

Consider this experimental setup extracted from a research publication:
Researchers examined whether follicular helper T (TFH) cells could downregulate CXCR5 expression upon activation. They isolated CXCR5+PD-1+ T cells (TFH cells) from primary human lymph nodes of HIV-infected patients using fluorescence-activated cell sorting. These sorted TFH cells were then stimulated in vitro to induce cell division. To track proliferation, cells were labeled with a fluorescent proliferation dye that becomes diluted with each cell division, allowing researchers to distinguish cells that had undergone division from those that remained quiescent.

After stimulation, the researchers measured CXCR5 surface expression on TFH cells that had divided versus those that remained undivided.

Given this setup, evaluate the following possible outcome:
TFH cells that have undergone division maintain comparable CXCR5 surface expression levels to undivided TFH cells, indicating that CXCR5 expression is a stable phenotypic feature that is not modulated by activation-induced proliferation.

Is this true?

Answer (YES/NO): NO